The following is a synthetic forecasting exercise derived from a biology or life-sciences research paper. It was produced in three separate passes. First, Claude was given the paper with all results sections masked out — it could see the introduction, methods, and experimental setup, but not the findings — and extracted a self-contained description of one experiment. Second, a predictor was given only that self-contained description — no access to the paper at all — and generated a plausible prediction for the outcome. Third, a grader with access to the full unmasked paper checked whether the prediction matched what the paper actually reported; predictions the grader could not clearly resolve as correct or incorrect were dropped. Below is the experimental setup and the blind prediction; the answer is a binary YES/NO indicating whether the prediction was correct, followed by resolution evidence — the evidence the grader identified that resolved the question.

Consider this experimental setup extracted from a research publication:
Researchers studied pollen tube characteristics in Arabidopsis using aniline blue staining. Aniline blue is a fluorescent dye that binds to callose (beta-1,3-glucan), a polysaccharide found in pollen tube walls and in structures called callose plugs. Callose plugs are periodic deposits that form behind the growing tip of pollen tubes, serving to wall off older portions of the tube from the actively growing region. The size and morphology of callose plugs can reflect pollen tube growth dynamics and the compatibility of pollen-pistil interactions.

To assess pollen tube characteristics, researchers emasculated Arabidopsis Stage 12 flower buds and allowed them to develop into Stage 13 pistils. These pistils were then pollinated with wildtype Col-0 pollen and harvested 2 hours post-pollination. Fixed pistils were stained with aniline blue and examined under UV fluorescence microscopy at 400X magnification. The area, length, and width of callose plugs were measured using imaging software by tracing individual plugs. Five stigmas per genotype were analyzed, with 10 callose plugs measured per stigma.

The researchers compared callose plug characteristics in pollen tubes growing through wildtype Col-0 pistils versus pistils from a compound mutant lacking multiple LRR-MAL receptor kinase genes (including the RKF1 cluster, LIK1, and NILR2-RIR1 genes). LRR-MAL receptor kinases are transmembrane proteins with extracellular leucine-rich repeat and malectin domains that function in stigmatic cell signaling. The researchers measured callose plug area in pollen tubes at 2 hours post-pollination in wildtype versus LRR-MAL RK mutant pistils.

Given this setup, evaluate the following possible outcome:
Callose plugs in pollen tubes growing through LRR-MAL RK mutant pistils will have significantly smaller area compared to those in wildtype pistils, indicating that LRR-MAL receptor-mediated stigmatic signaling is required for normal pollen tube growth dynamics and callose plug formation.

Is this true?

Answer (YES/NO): YES